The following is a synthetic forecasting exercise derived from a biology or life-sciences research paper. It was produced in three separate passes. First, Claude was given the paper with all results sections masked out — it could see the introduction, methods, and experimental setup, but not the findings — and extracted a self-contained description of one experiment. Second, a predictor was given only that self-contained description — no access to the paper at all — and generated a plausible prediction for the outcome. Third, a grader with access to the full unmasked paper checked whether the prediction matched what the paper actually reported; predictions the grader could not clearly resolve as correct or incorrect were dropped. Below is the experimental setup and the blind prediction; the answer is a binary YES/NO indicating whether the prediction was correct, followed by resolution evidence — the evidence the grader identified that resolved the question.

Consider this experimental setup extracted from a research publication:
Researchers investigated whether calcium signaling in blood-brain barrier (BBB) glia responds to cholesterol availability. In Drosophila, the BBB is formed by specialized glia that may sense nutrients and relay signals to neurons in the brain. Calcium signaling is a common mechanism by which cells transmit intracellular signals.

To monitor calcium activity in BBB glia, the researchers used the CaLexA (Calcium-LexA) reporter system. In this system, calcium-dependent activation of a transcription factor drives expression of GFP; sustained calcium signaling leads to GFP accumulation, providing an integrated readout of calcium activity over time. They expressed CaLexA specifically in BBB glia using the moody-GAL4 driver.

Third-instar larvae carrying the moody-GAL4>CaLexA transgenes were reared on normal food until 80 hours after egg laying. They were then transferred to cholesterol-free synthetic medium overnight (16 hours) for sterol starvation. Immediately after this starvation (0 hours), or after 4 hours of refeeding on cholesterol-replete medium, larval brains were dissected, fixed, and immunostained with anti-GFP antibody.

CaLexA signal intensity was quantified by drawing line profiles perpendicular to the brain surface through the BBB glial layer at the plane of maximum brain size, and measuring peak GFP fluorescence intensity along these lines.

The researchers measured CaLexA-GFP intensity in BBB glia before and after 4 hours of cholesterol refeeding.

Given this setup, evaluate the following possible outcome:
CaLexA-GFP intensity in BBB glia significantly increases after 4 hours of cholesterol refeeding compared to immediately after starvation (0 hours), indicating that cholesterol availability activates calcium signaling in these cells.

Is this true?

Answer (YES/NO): YES